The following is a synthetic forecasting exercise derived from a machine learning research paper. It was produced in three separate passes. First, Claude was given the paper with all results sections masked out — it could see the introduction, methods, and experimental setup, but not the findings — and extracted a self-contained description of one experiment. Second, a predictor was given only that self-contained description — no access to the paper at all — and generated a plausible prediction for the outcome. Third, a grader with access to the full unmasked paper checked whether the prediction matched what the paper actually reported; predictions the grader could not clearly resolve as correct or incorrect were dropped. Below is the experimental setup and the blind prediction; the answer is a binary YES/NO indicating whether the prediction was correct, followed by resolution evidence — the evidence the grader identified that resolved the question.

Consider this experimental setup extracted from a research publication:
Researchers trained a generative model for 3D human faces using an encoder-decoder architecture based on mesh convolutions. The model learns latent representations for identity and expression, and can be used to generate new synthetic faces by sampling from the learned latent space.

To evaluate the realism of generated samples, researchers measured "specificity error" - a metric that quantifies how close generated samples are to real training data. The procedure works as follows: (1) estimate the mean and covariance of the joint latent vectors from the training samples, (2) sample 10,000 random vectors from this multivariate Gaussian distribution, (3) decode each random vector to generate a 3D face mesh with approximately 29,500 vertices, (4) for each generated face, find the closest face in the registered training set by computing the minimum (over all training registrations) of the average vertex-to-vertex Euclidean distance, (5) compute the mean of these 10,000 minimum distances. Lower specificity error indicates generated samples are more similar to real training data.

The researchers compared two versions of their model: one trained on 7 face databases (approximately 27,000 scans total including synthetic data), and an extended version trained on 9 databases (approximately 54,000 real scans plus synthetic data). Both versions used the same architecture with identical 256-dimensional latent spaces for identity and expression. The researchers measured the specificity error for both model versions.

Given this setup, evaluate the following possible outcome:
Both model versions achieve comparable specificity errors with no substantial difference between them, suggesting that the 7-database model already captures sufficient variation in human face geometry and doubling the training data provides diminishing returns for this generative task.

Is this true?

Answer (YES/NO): NO